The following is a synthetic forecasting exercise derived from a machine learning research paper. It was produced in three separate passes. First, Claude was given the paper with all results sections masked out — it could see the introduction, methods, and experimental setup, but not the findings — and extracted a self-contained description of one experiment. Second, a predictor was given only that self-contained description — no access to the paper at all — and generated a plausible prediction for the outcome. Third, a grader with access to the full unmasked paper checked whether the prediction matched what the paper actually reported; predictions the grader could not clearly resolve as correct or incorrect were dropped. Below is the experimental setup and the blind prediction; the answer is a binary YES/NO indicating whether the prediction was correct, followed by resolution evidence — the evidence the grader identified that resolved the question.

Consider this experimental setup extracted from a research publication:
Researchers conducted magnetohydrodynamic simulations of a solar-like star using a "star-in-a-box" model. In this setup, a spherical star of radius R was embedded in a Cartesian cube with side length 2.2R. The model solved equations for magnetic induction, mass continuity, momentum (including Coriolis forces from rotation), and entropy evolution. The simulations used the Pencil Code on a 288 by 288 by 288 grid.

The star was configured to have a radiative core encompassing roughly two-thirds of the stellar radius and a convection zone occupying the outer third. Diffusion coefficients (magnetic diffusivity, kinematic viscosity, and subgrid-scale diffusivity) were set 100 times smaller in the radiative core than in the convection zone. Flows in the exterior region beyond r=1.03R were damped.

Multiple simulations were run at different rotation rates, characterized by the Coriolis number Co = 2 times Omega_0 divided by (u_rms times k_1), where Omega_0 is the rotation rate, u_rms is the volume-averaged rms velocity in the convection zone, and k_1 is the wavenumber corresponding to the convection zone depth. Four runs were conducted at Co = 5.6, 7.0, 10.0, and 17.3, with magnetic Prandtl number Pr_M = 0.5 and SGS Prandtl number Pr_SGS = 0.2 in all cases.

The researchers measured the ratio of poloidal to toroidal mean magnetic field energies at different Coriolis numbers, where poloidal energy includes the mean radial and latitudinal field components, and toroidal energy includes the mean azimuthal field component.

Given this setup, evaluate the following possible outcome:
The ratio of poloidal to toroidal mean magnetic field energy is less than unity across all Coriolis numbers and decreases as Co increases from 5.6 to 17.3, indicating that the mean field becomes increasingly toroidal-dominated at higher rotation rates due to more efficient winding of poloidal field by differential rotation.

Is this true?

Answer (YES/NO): NO